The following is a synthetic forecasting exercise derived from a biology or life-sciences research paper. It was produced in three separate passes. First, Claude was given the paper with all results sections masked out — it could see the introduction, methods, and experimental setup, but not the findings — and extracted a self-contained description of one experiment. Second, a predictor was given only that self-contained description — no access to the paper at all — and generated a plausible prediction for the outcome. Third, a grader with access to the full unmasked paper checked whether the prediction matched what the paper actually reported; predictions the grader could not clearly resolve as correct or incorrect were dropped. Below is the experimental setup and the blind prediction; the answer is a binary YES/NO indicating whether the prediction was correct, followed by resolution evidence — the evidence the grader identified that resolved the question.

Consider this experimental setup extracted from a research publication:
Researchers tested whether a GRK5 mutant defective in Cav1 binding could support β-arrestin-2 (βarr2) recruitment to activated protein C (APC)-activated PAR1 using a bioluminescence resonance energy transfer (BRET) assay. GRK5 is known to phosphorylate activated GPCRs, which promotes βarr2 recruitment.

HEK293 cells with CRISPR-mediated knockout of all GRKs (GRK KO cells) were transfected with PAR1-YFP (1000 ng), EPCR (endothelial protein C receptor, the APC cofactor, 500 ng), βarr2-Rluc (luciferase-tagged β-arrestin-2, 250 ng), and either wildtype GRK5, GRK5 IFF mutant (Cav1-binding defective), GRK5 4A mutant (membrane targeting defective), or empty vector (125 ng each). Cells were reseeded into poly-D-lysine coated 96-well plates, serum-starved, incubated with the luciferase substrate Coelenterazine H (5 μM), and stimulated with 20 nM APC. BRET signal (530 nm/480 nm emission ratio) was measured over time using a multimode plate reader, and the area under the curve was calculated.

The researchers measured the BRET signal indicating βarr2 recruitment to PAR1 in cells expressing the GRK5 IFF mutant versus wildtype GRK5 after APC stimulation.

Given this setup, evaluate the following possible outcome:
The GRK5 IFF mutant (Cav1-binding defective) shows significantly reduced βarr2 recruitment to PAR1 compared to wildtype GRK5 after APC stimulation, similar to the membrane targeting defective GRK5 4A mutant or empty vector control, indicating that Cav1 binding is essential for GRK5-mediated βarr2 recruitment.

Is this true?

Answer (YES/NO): NO